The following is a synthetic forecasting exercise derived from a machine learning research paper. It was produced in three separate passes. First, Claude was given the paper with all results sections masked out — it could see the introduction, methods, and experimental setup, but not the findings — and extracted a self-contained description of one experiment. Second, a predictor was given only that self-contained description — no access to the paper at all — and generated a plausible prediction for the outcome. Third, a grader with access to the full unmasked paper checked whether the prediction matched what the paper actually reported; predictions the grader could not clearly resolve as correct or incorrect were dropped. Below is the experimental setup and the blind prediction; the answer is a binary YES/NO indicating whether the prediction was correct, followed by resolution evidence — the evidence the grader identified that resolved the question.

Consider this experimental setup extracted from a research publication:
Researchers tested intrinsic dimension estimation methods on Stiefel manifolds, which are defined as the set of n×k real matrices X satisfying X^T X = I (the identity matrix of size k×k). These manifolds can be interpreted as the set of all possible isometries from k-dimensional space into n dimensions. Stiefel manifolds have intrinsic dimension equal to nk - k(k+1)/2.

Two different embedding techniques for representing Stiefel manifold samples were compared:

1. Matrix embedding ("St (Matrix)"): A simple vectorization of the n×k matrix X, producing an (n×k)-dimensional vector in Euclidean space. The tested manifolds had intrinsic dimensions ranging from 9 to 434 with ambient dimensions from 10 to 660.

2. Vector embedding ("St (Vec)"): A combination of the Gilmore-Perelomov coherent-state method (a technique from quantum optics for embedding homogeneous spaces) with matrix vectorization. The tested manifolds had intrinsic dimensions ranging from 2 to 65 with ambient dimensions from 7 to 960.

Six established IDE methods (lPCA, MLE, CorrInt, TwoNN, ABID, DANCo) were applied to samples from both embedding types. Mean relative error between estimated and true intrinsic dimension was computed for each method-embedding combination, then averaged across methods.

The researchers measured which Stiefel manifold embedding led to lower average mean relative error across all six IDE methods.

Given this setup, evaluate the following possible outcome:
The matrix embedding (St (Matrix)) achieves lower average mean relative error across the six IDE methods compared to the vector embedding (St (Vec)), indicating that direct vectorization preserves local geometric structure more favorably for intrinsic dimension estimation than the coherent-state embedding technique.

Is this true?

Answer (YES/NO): YES